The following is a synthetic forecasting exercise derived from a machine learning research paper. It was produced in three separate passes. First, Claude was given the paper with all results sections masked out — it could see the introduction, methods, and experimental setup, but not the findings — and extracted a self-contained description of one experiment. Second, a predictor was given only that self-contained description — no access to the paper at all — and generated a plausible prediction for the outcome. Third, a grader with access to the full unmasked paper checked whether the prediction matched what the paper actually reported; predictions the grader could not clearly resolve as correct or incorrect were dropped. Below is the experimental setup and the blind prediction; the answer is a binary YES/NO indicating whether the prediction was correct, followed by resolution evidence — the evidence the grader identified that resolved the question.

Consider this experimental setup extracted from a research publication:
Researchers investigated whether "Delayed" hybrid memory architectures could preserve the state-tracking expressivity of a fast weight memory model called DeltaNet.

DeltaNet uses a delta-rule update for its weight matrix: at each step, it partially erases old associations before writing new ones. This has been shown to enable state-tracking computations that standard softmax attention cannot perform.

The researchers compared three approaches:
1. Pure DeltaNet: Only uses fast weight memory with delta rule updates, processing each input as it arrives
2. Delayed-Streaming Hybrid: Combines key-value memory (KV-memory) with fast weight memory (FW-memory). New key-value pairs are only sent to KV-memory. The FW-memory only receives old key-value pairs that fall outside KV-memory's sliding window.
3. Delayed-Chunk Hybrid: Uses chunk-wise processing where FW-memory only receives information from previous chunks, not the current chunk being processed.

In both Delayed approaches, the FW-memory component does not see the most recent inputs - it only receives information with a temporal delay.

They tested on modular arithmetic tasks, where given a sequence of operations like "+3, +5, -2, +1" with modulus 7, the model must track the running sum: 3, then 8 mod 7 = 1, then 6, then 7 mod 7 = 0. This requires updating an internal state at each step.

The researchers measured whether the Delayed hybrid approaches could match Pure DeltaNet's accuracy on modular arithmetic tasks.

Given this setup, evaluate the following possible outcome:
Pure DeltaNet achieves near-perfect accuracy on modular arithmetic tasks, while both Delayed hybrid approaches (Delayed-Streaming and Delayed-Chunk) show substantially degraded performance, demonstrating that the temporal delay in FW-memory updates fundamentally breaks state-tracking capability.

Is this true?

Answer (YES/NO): YES